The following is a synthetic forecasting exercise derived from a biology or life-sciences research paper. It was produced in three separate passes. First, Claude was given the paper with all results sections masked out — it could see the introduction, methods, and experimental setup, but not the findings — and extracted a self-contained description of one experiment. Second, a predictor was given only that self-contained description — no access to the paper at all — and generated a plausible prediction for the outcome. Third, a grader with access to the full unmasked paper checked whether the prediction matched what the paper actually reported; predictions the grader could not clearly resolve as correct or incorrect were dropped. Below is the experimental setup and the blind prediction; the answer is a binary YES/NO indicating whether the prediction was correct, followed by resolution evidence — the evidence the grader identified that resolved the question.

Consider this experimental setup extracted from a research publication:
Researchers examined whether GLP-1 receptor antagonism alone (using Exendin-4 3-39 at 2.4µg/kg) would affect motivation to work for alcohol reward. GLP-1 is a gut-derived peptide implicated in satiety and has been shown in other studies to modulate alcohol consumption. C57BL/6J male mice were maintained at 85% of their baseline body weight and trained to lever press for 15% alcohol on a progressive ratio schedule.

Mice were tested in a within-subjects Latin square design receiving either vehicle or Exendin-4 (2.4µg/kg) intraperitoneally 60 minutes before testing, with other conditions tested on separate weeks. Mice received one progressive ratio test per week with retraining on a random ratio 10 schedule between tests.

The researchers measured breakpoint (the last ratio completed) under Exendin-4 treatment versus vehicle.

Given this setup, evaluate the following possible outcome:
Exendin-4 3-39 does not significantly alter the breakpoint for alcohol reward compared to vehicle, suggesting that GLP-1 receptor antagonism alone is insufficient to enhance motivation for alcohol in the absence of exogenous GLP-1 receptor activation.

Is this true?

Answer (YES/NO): YES